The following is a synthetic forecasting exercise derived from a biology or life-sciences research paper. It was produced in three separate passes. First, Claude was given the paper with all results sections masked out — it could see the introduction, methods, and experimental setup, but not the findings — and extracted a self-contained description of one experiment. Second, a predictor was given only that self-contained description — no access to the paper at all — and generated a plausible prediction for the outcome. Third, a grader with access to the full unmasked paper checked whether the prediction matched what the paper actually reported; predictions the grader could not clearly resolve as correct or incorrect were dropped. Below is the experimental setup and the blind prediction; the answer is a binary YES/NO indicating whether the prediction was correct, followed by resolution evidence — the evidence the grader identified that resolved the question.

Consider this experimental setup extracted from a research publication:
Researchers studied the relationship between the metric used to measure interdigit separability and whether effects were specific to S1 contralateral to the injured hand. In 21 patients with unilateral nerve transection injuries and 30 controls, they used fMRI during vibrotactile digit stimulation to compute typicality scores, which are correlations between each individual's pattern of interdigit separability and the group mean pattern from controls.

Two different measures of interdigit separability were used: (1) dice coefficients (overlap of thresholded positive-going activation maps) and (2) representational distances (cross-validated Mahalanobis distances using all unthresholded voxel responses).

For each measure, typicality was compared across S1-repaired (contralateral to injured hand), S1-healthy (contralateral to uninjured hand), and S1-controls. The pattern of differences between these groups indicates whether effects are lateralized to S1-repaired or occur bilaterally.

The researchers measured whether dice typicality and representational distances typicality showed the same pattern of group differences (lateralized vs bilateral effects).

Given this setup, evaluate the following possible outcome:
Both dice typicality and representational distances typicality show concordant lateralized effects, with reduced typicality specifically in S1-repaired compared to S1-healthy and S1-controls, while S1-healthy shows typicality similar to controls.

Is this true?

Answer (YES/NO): NO